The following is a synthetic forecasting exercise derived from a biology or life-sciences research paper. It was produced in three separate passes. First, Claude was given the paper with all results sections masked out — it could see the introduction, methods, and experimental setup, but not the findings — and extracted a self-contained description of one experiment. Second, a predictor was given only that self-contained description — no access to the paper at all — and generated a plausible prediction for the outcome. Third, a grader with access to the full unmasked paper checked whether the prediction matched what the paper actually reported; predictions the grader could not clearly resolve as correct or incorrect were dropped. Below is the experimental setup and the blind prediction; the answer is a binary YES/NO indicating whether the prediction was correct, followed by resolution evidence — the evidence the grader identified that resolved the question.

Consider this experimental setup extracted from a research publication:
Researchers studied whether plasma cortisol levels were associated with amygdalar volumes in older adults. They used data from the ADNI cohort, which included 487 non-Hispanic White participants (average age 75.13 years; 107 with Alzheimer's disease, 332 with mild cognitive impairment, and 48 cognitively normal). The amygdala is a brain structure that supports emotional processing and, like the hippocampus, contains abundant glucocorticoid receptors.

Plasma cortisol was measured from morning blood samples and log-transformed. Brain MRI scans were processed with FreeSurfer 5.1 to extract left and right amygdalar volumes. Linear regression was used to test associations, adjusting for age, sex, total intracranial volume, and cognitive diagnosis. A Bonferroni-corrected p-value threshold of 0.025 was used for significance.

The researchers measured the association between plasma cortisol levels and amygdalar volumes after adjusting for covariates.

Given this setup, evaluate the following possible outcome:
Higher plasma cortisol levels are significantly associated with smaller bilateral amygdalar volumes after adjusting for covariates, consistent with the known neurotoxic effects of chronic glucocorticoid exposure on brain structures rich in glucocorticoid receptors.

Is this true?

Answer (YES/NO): NO